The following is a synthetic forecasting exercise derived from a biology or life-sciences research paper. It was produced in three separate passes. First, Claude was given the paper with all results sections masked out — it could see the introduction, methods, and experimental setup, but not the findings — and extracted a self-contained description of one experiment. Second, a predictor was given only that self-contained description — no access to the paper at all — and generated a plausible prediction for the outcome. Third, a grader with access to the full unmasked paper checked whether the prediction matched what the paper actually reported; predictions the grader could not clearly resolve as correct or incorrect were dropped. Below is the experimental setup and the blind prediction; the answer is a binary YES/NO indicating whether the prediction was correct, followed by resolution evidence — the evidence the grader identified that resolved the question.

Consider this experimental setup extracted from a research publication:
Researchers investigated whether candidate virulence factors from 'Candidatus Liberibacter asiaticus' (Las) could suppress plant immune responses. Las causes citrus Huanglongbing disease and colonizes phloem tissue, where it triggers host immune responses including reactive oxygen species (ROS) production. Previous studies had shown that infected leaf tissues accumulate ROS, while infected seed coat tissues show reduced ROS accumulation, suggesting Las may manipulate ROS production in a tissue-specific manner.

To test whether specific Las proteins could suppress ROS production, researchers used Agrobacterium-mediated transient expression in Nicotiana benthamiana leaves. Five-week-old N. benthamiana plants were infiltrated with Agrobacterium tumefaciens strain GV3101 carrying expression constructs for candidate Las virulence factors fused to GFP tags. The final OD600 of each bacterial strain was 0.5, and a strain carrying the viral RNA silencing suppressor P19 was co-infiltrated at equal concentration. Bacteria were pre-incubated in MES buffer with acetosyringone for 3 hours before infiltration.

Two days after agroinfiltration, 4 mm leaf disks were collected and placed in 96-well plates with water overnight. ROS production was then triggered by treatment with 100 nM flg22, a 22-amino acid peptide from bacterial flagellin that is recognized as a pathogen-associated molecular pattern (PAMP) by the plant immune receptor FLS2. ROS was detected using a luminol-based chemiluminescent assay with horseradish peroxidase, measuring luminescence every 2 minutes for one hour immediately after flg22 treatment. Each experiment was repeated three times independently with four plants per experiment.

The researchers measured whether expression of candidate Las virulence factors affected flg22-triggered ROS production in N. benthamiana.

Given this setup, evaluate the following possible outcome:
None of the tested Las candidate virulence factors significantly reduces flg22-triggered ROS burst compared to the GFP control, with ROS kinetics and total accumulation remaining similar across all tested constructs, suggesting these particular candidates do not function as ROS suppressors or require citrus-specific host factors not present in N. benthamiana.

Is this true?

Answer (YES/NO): YES